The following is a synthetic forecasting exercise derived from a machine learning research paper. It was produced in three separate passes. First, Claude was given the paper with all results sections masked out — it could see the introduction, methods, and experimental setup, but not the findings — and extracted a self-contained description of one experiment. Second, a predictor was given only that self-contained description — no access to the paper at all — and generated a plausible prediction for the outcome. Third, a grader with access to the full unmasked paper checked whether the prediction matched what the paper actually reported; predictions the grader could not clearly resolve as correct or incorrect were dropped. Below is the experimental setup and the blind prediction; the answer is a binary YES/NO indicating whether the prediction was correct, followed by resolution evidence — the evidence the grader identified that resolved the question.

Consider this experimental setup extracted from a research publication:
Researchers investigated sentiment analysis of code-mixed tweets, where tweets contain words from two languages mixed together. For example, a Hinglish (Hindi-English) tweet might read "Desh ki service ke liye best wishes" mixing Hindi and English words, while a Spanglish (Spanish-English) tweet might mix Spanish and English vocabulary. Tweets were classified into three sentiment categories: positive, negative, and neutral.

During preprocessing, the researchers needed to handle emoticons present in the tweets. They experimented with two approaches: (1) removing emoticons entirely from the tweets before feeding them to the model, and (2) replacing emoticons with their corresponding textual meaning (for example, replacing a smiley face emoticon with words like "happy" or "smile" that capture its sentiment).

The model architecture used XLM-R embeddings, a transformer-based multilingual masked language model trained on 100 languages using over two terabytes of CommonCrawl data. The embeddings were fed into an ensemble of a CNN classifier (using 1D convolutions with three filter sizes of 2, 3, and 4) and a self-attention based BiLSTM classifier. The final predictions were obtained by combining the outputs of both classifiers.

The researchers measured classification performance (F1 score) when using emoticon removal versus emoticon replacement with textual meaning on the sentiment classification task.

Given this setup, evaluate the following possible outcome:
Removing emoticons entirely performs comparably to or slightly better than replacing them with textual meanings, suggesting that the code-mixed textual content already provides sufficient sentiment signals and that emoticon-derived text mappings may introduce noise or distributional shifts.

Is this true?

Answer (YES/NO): YES